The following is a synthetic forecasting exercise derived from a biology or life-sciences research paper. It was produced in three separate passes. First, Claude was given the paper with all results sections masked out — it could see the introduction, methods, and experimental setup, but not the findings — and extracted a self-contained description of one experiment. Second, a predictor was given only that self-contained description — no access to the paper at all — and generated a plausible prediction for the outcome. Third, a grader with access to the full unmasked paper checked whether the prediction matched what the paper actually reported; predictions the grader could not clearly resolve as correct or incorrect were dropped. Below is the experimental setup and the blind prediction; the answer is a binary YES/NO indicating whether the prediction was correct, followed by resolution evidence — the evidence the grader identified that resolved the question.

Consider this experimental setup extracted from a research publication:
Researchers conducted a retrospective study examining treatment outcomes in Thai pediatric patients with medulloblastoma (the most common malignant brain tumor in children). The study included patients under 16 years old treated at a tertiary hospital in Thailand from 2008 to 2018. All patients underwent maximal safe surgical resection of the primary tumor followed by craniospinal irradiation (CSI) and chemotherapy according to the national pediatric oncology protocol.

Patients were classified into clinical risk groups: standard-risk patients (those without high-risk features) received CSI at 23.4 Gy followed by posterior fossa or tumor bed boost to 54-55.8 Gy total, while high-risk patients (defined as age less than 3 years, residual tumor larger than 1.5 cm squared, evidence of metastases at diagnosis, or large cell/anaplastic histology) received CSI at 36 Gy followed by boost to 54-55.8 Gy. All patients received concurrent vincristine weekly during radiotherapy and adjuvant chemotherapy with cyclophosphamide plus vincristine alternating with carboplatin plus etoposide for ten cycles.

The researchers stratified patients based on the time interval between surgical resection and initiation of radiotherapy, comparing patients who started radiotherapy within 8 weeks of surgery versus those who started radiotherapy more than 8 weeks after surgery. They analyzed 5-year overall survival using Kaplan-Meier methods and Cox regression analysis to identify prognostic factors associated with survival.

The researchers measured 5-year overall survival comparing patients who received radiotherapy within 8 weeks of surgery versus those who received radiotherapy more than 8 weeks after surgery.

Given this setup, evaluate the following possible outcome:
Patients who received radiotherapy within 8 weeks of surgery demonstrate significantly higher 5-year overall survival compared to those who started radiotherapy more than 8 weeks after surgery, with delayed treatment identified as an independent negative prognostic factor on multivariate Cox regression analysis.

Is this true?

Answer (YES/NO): YES